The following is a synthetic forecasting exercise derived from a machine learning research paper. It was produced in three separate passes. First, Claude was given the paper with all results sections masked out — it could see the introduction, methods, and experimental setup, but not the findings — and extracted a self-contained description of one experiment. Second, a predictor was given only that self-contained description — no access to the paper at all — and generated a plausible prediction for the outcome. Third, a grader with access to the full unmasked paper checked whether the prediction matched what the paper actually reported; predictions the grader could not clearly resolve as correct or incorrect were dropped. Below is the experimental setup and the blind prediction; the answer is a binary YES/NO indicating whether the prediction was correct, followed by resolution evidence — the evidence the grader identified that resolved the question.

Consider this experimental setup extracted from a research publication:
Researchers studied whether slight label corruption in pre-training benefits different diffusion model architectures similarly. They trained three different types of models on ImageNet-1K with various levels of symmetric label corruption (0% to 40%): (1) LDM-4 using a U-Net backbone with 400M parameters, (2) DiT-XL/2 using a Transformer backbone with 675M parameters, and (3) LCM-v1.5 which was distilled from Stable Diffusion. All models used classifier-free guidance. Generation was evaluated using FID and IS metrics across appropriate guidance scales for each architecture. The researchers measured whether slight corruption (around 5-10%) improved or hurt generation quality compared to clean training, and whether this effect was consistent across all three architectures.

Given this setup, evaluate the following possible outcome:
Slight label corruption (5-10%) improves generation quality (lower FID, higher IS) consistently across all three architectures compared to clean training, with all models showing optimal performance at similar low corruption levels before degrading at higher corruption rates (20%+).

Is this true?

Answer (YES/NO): NO